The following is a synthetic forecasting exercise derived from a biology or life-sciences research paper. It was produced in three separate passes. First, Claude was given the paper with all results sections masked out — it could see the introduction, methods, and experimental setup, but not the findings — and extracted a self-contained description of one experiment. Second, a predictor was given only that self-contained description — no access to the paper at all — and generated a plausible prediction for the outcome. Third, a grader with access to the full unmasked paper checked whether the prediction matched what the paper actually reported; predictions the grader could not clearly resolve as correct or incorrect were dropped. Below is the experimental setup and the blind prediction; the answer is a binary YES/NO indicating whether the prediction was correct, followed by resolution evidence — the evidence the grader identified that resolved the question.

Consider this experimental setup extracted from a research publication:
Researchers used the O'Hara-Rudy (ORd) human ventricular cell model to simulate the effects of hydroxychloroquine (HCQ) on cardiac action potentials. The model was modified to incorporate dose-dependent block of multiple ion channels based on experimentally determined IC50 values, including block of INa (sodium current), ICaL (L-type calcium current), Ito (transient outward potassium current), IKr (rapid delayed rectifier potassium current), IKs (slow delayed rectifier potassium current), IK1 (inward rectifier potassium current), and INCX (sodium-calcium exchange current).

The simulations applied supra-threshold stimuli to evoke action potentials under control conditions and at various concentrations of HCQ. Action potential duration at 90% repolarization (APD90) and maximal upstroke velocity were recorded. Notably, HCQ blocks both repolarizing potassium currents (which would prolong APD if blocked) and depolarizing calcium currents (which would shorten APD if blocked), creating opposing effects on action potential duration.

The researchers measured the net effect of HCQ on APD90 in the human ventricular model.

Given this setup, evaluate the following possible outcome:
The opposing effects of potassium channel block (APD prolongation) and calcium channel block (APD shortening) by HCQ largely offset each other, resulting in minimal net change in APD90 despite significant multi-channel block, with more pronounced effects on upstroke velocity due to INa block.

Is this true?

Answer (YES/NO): NO